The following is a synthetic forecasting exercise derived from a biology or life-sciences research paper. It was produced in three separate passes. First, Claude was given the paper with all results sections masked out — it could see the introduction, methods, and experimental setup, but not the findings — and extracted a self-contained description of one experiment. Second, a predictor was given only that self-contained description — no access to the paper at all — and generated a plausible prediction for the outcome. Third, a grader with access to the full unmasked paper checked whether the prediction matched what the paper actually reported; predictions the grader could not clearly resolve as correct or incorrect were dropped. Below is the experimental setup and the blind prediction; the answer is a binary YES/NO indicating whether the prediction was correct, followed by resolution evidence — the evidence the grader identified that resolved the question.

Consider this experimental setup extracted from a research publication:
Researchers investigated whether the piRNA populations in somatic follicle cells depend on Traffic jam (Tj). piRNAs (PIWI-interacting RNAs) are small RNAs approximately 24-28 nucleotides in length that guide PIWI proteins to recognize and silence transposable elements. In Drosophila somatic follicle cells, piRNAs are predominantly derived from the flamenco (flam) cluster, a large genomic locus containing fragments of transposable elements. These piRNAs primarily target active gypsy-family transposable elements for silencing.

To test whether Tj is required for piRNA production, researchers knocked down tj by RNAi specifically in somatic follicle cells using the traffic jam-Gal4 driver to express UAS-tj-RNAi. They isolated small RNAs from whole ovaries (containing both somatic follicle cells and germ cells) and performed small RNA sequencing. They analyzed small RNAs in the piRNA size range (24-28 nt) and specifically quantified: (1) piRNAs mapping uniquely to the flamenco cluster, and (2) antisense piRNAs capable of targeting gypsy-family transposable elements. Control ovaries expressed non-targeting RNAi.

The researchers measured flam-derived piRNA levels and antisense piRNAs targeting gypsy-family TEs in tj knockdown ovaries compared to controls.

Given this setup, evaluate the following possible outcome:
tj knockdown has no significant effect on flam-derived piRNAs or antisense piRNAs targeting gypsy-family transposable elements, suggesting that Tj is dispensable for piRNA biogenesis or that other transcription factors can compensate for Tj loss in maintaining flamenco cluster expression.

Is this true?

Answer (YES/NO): NO